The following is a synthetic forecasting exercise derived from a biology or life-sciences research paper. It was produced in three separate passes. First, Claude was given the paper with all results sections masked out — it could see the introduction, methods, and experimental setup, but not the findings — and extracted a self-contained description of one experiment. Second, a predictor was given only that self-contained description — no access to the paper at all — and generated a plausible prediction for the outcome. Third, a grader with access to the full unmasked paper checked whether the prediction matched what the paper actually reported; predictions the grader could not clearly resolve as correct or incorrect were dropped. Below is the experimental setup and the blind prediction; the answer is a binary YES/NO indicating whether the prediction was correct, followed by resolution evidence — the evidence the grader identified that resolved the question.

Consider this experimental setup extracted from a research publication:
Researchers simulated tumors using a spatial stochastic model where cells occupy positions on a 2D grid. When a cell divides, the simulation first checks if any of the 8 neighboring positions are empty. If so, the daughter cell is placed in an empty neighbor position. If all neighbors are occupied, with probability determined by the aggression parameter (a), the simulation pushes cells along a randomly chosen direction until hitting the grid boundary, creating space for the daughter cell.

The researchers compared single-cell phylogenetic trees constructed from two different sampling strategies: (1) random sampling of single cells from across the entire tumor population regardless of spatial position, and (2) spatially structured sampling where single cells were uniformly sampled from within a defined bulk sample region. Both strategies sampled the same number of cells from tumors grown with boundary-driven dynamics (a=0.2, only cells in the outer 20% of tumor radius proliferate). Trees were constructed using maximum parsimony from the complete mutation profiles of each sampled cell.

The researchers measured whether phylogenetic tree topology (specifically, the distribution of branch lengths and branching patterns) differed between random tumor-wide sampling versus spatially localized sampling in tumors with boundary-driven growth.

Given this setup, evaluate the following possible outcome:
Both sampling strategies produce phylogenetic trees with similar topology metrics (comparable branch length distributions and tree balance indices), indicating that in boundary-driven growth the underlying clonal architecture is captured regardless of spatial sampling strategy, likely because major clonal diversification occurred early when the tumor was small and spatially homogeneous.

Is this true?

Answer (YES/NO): NO